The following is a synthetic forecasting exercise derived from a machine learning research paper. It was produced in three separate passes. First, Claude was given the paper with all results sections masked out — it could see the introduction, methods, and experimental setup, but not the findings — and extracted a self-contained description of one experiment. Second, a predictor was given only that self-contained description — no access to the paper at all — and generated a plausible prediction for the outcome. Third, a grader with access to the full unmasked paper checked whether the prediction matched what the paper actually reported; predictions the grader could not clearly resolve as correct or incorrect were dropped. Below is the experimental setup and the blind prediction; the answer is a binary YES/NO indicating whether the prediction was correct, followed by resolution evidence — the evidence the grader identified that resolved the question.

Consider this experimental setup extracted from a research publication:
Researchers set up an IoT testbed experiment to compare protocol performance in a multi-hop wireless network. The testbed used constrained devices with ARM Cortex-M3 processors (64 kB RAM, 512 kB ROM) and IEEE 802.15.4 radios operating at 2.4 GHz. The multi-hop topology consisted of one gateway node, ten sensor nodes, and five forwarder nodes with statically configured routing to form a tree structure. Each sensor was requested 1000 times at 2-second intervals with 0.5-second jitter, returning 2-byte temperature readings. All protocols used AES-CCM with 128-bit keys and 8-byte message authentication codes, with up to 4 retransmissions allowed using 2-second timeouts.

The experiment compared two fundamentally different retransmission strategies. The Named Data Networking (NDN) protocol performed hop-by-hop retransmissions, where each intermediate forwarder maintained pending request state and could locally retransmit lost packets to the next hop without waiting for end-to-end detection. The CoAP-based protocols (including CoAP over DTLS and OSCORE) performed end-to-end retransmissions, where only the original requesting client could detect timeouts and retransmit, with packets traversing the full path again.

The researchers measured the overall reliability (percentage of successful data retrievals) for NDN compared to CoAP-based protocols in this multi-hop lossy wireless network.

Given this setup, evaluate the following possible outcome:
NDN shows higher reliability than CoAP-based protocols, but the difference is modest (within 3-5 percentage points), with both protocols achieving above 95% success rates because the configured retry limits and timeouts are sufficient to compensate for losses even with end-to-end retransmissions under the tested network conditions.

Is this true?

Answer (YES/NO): NO